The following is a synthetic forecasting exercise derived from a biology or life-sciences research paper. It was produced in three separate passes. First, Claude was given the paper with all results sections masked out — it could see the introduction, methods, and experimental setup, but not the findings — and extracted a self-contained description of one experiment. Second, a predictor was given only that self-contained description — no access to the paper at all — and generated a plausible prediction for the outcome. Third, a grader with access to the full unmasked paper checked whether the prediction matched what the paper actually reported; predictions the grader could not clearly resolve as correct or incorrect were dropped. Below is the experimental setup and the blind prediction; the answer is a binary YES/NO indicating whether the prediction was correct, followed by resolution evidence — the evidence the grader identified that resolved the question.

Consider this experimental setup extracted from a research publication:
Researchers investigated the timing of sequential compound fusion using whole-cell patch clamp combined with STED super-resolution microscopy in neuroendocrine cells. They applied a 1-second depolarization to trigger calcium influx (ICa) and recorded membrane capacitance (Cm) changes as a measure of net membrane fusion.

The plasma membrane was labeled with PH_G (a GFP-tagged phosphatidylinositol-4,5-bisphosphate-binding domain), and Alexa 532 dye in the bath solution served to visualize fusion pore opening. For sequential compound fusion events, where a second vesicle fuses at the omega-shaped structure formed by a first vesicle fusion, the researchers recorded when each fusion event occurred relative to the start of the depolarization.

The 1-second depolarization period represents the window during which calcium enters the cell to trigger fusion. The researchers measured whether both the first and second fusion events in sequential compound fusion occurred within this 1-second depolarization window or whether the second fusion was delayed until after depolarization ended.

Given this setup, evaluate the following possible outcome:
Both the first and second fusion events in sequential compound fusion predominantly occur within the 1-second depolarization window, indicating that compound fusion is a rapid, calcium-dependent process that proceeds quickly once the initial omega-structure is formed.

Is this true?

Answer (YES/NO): NO